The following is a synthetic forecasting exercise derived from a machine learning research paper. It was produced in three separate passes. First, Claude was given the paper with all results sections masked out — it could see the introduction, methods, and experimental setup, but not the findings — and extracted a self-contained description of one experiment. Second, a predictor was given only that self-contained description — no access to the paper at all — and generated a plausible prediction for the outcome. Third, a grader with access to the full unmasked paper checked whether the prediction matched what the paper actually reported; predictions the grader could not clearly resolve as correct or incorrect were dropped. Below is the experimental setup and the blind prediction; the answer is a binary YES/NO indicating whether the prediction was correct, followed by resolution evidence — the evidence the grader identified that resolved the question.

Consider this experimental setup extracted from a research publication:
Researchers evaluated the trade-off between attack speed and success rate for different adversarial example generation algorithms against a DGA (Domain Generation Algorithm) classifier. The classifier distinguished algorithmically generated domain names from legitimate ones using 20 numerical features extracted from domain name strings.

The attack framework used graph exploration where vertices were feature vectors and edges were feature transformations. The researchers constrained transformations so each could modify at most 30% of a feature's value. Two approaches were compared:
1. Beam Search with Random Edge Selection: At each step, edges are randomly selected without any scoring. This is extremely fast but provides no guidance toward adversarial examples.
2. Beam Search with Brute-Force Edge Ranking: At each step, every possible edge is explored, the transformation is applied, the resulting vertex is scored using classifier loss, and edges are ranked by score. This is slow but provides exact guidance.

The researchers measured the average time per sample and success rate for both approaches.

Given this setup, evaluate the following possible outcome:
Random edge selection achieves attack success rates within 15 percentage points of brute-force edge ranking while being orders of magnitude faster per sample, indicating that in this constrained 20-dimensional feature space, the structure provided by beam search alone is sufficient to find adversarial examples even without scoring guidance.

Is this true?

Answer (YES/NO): NO